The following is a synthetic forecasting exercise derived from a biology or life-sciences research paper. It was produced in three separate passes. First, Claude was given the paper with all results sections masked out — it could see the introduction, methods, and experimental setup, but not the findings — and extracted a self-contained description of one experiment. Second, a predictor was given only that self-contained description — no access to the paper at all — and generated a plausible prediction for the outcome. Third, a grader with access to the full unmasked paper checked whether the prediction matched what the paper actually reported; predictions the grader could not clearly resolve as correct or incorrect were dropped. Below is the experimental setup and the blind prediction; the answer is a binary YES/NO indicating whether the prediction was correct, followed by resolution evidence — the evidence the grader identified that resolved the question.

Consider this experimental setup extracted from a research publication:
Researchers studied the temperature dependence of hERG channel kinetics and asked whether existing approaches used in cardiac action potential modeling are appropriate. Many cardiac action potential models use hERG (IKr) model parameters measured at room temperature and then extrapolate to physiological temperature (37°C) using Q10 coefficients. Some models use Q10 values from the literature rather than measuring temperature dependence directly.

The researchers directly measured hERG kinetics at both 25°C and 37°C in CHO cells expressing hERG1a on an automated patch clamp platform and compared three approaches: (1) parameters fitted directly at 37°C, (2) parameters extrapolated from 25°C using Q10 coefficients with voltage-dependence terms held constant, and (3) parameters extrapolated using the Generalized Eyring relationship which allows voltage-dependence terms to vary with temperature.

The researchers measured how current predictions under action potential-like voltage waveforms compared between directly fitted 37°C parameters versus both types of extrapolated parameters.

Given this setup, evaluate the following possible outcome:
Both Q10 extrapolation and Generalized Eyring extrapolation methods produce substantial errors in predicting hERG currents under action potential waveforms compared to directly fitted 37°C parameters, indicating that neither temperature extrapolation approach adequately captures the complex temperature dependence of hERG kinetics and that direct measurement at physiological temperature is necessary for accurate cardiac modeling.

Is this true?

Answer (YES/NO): NO